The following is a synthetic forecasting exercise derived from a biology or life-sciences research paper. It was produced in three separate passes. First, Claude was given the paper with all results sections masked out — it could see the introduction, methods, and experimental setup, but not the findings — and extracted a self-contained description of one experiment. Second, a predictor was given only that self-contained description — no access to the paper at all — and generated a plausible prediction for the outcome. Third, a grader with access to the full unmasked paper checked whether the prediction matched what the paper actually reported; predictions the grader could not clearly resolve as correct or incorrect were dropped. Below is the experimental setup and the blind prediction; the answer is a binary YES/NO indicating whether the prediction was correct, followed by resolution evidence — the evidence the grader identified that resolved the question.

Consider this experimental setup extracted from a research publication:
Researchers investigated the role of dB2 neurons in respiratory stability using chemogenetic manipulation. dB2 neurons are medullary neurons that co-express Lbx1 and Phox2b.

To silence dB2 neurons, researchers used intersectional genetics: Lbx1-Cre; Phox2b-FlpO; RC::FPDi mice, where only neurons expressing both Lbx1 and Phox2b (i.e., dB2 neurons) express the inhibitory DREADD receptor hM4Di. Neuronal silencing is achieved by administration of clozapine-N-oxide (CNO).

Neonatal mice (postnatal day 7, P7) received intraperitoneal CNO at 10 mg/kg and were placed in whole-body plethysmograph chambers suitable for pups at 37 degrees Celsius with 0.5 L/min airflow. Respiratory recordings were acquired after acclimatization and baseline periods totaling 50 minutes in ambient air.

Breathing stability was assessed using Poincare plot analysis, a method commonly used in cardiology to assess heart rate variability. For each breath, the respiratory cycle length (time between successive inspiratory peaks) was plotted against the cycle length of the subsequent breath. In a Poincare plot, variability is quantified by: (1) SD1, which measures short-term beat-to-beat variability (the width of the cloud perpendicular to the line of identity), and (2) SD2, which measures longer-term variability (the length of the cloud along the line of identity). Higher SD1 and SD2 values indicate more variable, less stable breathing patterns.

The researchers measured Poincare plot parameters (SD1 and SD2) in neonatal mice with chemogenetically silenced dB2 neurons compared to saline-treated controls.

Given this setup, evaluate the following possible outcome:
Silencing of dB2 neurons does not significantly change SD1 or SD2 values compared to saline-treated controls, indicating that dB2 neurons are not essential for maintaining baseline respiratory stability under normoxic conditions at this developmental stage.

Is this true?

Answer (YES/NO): NO